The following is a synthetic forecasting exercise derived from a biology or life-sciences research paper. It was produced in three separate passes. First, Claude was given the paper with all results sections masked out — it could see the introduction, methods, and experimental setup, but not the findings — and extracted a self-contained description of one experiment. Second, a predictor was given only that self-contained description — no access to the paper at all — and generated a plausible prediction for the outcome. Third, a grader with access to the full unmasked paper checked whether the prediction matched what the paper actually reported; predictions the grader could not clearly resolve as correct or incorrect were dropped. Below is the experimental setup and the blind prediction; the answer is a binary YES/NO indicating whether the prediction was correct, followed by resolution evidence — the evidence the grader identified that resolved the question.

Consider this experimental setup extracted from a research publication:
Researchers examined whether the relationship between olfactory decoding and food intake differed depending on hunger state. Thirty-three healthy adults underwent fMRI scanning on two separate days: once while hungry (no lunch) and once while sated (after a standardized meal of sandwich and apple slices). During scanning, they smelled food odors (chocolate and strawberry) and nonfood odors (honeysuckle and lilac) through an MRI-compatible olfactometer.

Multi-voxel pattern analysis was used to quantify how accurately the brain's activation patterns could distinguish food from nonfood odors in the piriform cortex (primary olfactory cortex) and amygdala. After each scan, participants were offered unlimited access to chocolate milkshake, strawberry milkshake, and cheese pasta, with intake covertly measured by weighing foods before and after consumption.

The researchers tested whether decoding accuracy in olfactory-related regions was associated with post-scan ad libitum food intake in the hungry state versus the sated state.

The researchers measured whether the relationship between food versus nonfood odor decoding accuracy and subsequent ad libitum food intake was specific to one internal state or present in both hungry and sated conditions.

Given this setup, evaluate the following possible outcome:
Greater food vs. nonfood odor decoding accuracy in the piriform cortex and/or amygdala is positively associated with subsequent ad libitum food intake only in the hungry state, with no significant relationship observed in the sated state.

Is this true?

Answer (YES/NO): NO